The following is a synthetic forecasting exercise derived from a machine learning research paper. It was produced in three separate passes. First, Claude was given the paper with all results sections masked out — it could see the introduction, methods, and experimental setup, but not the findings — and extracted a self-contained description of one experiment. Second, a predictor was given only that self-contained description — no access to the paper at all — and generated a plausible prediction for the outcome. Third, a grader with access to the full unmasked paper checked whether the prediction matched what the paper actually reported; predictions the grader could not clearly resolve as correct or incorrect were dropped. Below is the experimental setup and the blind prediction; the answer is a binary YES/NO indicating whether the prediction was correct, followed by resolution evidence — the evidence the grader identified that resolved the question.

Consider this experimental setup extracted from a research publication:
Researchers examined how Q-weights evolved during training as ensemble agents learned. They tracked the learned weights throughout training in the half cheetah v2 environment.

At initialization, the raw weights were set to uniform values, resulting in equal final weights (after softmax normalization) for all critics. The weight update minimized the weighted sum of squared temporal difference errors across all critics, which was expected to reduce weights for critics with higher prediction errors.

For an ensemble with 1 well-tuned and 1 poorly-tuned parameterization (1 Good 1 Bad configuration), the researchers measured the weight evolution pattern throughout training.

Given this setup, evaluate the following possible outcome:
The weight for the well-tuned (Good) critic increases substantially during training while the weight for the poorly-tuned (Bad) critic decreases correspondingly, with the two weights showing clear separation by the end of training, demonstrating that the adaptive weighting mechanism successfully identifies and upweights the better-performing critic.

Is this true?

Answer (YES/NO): YES